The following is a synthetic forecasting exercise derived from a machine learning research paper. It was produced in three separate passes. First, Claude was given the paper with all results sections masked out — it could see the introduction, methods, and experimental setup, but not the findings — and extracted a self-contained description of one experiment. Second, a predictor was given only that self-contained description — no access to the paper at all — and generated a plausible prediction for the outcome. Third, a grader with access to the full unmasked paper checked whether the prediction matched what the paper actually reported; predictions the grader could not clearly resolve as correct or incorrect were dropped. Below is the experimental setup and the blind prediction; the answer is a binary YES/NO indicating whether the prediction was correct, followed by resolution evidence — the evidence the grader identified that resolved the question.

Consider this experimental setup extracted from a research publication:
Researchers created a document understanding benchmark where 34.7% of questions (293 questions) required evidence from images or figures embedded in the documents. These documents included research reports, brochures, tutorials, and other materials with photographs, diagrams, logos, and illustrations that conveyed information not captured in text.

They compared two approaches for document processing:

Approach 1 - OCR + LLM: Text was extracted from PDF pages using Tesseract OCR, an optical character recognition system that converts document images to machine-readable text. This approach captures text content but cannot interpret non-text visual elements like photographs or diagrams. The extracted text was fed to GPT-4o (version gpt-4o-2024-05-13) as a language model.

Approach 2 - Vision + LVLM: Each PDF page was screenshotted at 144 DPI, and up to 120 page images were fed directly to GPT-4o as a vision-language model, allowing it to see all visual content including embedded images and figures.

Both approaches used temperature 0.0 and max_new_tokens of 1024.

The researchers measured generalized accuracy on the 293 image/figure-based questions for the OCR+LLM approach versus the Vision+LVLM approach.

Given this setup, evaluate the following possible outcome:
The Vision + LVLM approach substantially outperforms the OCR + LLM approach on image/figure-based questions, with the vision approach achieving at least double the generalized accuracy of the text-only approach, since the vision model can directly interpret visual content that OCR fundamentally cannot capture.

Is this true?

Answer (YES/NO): NO